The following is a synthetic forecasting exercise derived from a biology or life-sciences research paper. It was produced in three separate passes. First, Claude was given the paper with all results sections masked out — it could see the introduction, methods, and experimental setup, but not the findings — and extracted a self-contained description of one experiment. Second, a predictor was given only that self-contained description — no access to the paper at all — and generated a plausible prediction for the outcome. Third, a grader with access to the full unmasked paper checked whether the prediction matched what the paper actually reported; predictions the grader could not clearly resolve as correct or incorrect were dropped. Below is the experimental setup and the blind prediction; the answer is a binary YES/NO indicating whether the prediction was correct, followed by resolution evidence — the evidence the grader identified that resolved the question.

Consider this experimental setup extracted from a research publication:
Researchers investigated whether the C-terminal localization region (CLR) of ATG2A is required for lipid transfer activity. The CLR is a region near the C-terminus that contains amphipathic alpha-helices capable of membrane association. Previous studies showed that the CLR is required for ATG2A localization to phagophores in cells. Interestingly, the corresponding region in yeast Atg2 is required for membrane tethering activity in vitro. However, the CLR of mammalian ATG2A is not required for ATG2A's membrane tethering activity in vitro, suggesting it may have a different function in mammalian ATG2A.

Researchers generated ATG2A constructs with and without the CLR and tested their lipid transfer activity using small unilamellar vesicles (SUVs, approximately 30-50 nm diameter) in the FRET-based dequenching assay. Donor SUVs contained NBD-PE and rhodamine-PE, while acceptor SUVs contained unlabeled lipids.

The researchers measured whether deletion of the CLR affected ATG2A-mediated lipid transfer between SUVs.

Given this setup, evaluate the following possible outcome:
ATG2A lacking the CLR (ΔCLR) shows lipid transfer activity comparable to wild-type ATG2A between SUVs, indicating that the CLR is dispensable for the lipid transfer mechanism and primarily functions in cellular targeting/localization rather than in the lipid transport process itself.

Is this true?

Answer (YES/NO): NO